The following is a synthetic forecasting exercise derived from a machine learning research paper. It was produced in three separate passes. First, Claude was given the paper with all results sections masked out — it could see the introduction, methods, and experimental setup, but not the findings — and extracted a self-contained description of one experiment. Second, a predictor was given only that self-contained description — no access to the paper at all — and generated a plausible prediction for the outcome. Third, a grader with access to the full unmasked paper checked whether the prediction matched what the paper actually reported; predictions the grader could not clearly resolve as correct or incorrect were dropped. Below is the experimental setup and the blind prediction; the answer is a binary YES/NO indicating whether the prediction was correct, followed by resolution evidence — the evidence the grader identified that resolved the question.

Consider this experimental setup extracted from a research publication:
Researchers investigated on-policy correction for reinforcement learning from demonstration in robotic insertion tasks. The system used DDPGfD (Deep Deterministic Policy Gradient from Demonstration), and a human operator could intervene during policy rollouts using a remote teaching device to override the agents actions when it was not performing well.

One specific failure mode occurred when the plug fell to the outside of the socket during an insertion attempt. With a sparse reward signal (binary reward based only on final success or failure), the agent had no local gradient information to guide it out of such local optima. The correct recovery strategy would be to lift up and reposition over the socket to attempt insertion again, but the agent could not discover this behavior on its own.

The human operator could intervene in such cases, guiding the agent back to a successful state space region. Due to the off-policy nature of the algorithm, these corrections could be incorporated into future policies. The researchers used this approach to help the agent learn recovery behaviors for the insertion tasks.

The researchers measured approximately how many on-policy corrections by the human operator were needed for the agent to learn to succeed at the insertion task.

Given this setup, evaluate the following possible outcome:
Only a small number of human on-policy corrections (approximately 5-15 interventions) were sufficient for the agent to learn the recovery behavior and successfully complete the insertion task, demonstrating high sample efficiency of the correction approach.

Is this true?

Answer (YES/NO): YES